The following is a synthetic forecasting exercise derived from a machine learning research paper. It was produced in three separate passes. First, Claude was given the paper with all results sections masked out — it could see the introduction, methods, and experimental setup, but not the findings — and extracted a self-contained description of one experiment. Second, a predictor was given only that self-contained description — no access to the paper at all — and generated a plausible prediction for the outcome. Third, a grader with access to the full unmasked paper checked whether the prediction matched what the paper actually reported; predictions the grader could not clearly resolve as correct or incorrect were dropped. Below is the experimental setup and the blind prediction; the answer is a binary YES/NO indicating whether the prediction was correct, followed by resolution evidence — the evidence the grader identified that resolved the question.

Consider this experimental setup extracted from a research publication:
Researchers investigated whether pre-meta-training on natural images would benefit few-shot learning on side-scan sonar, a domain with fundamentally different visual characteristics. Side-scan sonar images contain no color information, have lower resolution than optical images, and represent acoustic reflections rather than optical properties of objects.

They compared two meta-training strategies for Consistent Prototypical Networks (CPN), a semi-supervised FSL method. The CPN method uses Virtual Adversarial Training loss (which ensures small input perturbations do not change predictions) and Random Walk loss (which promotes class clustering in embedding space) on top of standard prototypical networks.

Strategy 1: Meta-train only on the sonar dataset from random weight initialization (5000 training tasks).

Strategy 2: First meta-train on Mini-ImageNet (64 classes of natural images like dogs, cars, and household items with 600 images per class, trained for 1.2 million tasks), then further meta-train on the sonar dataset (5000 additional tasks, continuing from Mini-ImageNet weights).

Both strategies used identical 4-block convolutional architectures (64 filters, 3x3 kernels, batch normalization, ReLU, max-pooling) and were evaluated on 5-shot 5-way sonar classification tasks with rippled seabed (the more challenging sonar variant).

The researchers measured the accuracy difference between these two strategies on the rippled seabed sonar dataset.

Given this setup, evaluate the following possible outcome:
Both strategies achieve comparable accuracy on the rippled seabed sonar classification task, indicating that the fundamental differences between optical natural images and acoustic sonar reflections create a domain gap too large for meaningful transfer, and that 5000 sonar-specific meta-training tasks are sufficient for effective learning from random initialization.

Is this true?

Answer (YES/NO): NO